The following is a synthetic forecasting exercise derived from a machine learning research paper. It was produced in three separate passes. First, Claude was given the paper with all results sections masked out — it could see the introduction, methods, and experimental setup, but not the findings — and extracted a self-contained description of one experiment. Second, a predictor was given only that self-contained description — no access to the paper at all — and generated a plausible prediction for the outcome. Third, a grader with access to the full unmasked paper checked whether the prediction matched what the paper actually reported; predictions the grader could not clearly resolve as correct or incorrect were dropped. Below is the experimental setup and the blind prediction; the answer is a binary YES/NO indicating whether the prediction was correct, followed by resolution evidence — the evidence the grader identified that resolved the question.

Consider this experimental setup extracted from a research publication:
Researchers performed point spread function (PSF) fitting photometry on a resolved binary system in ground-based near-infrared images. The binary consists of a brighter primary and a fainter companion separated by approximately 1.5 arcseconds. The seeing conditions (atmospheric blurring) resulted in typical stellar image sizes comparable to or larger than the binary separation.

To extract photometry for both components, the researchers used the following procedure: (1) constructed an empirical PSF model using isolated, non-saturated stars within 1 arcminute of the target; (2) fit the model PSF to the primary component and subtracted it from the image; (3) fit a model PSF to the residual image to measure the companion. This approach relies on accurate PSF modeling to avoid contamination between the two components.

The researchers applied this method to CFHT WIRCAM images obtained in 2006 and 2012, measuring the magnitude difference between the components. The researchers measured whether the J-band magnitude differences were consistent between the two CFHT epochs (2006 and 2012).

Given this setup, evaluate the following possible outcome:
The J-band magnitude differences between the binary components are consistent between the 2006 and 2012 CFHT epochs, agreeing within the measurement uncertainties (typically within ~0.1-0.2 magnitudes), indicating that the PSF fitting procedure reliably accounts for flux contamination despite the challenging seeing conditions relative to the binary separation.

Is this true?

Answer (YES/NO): YES